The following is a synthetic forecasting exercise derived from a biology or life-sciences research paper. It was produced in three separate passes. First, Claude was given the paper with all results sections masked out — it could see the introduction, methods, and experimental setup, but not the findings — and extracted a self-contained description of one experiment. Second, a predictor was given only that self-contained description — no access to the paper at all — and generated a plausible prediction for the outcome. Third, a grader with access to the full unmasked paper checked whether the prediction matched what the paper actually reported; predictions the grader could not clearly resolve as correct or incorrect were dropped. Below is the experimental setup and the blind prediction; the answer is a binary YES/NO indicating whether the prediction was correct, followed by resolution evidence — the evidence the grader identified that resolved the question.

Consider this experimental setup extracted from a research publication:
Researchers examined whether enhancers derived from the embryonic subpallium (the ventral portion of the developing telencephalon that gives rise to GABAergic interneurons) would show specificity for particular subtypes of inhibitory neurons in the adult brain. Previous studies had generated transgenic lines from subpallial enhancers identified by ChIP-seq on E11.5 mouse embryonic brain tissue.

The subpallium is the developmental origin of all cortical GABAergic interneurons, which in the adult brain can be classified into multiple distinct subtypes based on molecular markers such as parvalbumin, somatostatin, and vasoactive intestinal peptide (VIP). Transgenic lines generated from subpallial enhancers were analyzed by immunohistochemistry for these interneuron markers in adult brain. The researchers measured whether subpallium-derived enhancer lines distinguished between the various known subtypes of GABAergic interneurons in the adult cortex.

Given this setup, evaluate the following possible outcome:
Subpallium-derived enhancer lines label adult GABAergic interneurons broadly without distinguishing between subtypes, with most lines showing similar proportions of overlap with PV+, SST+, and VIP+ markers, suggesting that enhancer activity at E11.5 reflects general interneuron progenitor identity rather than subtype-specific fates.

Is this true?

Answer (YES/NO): YES